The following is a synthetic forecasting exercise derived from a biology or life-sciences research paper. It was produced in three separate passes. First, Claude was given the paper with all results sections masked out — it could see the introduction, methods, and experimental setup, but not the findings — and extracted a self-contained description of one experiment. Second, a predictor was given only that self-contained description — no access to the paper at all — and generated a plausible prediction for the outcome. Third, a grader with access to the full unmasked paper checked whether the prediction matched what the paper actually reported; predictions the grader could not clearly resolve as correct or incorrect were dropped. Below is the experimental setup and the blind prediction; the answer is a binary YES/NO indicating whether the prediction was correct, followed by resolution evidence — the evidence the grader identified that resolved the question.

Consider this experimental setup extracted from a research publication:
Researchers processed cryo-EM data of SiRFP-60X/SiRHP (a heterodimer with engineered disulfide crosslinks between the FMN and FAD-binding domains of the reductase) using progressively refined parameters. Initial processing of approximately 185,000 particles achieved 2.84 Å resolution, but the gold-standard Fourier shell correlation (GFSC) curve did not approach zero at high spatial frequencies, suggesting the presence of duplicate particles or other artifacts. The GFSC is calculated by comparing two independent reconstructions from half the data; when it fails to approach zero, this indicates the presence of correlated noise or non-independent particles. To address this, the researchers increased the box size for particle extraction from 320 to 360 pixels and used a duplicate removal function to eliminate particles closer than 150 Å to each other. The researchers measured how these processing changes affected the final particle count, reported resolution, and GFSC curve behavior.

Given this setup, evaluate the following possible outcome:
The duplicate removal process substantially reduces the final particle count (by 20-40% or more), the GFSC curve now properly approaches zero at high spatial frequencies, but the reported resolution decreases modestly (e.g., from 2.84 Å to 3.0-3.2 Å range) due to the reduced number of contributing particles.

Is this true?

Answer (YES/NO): NO